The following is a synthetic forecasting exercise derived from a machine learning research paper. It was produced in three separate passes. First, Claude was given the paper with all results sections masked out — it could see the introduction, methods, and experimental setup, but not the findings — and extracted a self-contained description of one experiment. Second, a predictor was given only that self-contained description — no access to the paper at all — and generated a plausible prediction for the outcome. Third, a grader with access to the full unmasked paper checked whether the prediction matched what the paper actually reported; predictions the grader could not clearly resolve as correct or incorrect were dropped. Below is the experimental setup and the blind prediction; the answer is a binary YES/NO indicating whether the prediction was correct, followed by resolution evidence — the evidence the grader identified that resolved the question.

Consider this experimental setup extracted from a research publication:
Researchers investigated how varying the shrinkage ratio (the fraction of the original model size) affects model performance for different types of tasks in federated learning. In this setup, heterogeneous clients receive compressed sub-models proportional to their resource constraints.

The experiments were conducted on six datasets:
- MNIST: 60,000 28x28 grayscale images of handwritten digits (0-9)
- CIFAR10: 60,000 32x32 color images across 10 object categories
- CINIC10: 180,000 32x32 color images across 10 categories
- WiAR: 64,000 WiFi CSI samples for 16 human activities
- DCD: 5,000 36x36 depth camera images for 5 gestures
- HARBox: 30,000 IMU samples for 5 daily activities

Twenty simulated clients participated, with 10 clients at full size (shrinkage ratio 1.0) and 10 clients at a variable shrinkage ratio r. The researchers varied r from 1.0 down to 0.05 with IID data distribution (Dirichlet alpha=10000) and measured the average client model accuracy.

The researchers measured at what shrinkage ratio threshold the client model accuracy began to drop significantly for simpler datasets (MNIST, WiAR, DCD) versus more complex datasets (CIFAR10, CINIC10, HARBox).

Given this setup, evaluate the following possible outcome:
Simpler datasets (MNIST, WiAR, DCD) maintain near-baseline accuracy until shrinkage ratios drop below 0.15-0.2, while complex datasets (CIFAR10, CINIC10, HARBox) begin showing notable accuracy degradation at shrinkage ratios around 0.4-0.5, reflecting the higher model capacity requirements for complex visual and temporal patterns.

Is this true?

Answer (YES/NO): NO